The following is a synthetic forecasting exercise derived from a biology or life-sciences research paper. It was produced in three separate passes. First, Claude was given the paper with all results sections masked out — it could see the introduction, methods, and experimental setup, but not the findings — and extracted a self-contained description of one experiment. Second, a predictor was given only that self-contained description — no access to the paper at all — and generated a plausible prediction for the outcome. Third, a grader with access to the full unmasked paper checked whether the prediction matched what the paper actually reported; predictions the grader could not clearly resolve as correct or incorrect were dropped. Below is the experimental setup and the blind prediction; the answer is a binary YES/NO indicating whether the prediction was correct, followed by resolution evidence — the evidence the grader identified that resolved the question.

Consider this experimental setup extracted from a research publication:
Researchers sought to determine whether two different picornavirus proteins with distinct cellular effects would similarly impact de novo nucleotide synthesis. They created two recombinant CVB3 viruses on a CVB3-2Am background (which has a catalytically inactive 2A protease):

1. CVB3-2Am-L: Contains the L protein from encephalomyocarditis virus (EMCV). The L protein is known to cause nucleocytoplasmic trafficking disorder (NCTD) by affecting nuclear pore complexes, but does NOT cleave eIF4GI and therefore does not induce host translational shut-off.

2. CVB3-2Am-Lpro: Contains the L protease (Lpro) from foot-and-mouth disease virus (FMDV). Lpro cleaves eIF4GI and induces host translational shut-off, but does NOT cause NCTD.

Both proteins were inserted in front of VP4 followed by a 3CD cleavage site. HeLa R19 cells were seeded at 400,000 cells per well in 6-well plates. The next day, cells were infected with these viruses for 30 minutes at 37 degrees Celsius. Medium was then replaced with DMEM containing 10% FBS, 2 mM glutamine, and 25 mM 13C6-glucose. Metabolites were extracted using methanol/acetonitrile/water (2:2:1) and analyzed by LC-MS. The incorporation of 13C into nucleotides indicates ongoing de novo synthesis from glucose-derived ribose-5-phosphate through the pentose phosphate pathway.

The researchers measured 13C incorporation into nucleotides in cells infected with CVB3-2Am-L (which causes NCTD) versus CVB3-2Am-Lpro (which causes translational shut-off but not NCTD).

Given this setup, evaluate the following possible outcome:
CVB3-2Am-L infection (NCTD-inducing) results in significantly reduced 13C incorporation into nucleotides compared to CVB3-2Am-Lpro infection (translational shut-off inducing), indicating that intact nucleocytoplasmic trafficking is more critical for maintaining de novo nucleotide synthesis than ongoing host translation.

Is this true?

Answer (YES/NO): YES